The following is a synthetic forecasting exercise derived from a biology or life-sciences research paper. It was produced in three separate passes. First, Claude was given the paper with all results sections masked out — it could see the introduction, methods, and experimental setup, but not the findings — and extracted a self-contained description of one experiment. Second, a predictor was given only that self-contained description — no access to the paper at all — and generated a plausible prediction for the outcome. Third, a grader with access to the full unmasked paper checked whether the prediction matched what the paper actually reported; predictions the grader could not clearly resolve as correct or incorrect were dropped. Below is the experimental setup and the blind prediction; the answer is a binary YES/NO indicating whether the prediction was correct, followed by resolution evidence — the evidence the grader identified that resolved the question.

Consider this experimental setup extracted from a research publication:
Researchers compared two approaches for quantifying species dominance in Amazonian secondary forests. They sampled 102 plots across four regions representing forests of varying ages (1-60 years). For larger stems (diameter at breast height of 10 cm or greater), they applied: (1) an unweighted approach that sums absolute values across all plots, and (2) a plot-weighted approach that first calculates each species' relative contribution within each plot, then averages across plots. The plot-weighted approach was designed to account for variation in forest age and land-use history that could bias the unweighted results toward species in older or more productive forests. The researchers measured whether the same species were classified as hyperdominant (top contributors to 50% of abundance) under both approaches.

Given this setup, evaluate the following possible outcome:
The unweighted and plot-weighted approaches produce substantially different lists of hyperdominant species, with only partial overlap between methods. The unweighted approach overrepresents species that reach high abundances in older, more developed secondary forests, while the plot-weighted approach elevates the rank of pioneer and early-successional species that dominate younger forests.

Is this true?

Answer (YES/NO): NO